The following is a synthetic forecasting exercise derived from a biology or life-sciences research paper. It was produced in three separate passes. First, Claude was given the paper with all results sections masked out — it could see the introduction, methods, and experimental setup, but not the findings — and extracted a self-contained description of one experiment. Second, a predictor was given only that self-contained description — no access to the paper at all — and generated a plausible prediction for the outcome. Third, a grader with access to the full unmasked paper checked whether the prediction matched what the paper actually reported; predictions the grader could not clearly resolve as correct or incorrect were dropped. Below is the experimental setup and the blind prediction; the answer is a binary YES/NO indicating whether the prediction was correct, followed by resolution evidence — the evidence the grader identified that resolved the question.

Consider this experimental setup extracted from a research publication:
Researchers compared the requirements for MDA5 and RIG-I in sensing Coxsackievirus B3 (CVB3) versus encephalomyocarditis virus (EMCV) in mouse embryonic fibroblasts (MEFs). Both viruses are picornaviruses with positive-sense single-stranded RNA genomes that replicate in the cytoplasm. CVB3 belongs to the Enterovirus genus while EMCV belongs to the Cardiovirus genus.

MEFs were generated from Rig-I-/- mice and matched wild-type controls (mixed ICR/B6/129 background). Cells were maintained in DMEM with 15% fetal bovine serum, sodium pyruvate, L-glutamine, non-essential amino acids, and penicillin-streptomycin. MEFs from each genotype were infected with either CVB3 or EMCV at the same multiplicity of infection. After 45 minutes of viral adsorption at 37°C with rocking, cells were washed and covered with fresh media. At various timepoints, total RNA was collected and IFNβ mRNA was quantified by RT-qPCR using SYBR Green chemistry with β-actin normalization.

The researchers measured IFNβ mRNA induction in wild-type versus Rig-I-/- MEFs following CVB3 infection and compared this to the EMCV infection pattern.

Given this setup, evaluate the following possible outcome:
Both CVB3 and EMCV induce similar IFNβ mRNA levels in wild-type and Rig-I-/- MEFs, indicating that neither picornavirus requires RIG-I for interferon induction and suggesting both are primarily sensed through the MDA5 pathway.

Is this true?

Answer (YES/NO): NO